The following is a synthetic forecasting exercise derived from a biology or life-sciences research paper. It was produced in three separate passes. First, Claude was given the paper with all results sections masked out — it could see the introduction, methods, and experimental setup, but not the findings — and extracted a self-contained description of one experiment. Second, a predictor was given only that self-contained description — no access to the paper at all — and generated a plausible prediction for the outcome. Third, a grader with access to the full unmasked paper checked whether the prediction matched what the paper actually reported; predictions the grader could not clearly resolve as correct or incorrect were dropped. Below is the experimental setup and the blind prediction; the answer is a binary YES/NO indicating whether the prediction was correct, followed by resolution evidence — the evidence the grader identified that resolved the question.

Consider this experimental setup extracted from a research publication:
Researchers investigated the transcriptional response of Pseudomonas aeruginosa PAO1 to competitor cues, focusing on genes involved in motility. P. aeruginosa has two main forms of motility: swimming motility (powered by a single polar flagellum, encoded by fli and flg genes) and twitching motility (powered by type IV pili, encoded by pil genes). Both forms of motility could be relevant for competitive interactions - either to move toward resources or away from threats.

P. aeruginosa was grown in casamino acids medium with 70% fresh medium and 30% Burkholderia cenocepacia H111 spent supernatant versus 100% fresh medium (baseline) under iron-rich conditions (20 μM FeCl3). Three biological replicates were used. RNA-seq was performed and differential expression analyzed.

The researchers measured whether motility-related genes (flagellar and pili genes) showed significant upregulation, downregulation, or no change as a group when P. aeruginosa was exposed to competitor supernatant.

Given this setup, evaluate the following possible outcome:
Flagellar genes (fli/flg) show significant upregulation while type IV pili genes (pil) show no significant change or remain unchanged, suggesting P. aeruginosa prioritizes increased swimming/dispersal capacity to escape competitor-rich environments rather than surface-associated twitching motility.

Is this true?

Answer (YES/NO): NO